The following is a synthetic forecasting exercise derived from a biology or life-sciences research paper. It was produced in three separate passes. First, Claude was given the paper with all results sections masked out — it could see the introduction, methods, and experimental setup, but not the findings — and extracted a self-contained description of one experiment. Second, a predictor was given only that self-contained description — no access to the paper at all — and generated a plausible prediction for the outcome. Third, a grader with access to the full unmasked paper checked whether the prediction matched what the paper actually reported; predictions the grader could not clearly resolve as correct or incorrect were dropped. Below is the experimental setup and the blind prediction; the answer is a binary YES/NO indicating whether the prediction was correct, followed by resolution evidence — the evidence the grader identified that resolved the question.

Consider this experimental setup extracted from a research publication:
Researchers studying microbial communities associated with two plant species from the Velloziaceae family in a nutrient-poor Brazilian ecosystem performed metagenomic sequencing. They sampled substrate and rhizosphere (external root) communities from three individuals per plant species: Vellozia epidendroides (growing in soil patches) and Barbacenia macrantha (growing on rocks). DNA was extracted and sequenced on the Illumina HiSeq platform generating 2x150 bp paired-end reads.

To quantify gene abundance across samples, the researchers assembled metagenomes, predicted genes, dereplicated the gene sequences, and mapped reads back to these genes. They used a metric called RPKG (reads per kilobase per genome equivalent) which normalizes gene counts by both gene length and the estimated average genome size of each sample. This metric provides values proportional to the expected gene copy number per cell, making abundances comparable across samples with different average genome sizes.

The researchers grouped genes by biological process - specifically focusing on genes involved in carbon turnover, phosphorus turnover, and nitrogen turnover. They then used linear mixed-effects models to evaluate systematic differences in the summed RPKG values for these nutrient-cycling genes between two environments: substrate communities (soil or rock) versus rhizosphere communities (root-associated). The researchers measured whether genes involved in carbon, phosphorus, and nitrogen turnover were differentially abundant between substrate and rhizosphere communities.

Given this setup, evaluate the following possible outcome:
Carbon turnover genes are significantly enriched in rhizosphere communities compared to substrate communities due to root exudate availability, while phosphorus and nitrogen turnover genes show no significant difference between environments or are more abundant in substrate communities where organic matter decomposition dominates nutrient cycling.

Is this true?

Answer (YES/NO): NO